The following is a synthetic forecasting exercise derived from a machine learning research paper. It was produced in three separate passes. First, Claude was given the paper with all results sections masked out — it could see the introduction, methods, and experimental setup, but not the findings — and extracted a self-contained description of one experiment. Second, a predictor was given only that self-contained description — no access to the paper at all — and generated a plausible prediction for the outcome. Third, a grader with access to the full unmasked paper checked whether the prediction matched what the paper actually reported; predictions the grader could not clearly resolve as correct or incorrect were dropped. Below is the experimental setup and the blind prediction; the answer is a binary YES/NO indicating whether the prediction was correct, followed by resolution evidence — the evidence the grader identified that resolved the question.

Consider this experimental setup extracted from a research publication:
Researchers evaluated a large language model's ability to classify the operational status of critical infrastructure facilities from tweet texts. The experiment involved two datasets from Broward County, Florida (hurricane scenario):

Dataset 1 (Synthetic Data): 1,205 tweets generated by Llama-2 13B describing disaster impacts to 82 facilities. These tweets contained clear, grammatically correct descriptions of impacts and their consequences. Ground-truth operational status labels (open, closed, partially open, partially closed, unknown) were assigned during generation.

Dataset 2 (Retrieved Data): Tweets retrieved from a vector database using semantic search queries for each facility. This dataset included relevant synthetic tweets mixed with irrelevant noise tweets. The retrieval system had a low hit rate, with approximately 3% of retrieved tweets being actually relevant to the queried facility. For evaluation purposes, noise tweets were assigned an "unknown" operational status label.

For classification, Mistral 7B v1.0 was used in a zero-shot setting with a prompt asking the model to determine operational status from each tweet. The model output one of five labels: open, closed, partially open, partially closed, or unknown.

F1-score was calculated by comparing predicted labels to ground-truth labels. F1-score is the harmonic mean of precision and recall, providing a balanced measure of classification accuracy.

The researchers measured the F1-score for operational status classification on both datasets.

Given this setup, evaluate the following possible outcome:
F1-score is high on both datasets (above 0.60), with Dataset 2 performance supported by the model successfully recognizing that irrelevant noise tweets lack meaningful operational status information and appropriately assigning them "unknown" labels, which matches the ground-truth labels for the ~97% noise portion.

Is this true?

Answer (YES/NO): NO